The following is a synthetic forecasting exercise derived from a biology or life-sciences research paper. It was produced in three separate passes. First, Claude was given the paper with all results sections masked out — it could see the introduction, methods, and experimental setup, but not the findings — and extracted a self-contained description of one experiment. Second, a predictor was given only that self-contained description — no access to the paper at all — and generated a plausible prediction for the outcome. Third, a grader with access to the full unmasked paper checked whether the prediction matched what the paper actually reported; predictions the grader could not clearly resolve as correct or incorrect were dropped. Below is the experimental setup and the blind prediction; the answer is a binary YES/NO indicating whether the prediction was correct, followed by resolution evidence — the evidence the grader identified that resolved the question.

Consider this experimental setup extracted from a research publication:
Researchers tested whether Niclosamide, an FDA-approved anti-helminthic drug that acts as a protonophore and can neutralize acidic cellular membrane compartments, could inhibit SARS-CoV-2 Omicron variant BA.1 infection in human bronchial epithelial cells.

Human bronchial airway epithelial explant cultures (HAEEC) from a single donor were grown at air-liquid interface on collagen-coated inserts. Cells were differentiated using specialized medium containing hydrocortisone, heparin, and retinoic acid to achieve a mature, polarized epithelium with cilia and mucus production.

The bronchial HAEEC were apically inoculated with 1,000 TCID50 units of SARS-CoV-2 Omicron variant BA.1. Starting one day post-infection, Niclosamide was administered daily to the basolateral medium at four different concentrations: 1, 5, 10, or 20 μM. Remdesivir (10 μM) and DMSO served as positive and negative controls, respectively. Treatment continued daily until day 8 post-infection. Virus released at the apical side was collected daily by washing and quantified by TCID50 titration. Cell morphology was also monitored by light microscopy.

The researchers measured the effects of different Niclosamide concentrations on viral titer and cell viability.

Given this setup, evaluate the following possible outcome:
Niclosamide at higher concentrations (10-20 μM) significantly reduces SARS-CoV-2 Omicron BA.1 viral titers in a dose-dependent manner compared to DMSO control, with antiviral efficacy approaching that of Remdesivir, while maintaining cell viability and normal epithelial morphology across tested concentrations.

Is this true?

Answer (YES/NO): NO